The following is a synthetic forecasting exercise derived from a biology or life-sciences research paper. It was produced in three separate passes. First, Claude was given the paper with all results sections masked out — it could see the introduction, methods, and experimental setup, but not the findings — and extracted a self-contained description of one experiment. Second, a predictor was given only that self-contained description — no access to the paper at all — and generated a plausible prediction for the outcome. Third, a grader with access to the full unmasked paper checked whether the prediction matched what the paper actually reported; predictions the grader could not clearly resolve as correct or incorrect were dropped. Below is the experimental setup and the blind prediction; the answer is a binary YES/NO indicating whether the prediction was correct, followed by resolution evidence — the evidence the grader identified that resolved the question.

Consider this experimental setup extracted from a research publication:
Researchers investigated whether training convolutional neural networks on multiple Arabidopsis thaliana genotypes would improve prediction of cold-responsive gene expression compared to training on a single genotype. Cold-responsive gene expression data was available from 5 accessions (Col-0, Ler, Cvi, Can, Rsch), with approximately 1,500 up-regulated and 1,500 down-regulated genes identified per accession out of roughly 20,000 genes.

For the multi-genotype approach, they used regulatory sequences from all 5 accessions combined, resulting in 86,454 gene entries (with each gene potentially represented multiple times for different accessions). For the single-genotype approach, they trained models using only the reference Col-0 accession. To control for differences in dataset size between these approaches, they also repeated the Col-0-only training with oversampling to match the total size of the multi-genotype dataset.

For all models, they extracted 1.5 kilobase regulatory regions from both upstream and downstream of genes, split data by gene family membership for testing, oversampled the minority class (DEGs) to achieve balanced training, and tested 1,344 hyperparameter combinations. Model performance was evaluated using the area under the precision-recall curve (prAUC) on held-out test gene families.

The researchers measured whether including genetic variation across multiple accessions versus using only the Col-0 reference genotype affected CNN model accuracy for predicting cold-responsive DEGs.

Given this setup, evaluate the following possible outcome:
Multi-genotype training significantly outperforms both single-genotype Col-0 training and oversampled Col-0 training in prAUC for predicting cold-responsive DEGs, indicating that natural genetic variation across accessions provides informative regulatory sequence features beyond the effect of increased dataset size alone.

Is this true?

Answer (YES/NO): NO